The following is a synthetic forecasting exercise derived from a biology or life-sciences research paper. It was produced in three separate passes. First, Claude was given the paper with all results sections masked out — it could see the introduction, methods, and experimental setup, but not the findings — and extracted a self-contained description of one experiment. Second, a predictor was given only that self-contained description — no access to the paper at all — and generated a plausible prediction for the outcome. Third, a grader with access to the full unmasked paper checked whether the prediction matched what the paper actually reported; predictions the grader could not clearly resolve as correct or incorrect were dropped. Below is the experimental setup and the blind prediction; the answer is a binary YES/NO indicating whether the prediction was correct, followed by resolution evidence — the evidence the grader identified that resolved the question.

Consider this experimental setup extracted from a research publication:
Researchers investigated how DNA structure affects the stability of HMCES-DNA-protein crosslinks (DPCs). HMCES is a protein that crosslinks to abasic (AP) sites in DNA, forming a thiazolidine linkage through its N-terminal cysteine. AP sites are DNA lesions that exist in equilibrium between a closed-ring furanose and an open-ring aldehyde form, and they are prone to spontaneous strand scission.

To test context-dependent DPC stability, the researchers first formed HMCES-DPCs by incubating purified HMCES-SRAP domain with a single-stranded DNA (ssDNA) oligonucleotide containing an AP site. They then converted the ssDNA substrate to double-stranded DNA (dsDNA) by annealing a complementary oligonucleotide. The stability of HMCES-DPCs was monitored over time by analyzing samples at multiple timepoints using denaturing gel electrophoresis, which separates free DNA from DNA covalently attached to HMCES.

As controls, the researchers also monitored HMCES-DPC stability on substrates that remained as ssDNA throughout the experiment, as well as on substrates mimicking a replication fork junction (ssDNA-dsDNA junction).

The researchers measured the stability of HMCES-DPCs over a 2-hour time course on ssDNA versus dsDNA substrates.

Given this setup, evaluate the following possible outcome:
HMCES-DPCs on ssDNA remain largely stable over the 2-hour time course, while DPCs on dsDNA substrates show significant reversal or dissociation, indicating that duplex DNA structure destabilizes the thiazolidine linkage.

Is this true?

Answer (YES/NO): YES